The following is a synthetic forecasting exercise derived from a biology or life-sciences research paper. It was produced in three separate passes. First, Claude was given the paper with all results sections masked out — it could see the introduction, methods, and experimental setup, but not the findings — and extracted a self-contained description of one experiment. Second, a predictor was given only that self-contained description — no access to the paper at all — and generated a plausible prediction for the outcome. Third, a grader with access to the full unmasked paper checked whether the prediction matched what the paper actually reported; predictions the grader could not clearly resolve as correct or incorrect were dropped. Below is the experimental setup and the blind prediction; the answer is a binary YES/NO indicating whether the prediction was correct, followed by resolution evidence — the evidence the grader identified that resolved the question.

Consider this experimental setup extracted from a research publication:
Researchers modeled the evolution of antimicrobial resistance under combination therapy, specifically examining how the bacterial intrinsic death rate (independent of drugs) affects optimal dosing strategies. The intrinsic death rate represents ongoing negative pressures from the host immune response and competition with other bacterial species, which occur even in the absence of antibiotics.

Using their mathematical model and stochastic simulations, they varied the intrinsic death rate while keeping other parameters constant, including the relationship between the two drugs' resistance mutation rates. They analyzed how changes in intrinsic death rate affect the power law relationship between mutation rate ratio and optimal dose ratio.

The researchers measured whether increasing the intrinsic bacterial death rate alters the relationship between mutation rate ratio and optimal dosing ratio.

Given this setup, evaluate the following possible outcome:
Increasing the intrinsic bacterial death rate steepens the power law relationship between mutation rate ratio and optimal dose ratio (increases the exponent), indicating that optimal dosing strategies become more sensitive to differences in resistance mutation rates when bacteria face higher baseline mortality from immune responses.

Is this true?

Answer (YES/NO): NO